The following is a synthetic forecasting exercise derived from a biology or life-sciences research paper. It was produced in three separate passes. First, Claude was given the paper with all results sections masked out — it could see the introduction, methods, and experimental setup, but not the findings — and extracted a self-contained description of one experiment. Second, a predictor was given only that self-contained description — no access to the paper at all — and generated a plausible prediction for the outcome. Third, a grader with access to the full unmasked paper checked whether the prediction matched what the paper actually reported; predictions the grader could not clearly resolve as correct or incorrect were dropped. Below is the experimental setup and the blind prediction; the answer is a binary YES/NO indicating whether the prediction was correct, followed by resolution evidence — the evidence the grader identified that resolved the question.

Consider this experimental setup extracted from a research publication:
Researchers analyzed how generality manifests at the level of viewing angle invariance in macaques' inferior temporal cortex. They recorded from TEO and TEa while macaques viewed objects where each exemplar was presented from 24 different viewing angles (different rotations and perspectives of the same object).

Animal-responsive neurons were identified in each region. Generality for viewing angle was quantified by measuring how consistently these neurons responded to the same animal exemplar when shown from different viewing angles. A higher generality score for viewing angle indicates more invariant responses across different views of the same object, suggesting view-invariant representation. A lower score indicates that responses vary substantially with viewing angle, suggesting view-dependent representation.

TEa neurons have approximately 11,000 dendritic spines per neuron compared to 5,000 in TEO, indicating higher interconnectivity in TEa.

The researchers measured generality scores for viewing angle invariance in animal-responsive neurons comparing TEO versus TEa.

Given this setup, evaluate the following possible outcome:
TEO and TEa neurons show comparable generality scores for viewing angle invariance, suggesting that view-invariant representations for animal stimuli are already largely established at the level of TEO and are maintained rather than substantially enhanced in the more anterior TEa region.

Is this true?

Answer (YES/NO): NO